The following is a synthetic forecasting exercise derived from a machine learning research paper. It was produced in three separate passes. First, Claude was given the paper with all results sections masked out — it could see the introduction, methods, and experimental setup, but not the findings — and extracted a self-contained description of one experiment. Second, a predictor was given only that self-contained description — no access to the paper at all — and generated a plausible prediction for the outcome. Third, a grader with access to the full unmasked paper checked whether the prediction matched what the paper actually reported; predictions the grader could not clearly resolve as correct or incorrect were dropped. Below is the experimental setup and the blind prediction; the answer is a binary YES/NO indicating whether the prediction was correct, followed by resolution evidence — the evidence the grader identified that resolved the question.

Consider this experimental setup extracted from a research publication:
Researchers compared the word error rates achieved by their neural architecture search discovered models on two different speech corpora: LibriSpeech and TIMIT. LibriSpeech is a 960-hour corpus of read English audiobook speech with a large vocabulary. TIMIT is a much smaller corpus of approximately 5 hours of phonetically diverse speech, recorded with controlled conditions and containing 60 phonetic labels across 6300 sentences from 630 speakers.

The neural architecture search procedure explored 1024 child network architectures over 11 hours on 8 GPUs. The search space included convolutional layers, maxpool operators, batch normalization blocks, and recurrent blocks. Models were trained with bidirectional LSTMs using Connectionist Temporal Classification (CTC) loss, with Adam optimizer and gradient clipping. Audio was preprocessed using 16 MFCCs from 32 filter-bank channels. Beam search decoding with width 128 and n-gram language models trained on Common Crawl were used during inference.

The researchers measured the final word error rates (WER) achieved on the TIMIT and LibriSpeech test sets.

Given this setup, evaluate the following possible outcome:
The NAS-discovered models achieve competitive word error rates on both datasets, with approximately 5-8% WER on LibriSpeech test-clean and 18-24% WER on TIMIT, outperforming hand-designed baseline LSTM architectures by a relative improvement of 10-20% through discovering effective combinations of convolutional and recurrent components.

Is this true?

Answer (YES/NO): NO